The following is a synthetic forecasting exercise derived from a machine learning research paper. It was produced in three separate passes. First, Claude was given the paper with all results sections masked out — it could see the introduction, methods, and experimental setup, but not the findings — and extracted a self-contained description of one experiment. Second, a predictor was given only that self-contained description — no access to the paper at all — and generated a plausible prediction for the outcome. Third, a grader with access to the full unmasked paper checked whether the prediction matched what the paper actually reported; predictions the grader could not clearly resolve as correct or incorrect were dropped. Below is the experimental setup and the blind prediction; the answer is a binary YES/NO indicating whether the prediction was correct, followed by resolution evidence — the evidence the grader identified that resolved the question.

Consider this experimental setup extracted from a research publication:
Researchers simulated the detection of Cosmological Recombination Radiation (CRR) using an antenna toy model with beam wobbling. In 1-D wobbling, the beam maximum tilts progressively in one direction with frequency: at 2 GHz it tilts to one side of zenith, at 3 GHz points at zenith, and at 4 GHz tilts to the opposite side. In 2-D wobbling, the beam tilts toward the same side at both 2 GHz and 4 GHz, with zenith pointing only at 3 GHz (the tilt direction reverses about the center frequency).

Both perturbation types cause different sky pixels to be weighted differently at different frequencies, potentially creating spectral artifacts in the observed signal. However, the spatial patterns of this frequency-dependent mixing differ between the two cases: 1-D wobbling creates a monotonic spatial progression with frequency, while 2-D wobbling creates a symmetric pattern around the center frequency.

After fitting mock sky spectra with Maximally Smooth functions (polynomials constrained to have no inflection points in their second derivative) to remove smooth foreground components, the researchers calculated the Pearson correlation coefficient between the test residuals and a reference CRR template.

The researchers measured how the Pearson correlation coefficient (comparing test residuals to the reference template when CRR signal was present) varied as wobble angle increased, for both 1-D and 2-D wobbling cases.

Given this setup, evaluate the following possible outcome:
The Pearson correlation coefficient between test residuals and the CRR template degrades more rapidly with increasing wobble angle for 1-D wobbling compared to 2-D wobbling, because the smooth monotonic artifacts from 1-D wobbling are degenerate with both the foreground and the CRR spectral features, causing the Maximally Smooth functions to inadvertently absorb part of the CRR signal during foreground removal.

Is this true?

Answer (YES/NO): NO